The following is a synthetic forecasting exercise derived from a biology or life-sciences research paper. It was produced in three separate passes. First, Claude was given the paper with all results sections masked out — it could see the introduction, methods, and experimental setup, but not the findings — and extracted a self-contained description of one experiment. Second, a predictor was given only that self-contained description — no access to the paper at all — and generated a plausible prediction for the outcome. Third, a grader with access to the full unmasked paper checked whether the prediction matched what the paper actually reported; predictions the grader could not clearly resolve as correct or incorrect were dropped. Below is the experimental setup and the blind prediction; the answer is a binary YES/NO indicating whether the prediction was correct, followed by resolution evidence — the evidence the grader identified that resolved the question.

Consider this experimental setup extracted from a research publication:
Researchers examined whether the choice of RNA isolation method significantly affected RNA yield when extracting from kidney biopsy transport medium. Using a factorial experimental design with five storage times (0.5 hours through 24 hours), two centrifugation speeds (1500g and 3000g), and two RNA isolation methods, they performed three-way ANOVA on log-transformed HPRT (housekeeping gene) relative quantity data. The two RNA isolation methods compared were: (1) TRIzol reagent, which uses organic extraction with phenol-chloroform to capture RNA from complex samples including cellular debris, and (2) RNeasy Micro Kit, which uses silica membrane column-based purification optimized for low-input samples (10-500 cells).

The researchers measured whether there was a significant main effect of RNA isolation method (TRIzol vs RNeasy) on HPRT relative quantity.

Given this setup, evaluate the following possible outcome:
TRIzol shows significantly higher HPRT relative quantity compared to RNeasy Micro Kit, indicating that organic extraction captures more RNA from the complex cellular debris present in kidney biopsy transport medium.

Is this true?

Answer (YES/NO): NO